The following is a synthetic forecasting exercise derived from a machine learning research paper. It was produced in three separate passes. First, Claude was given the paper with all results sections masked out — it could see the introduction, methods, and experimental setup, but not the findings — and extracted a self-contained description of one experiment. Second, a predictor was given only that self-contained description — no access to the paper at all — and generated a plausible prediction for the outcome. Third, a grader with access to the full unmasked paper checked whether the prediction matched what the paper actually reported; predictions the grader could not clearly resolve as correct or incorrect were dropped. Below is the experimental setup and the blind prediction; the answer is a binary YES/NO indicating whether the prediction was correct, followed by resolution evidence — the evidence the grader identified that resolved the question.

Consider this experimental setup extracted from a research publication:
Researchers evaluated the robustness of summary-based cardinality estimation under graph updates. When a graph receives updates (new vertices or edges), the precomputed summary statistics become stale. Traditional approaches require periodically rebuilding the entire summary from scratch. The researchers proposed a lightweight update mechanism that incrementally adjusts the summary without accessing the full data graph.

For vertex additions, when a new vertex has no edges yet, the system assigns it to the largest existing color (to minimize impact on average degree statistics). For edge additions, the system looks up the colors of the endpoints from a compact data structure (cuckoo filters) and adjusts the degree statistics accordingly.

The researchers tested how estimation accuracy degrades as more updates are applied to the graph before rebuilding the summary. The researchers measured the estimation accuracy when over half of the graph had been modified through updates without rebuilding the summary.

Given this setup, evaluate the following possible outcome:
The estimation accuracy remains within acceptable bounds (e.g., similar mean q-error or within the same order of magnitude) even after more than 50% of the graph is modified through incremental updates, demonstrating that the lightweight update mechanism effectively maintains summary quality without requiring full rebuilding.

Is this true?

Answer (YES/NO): YES